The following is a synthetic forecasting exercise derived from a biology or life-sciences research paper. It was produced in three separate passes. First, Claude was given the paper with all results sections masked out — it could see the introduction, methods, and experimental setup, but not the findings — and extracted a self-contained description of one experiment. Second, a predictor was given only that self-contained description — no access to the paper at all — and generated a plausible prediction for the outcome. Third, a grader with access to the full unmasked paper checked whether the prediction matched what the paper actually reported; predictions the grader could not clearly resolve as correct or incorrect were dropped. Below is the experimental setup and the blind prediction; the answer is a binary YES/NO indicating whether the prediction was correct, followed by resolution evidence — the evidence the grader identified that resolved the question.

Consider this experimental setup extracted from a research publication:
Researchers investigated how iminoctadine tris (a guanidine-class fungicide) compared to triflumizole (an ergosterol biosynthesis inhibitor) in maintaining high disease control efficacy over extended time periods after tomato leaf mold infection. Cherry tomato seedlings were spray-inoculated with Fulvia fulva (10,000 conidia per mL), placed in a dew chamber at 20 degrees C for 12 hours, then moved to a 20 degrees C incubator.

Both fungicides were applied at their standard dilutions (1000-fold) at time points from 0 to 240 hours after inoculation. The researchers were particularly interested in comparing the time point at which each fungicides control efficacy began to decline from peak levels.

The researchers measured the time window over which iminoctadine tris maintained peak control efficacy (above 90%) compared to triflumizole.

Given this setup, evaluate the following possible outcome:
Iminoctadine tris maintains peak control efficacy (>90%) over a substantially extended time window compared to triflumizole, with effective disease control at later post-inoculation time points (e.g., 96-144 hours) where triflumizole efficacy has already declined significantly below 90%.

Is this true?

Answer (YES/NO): NO